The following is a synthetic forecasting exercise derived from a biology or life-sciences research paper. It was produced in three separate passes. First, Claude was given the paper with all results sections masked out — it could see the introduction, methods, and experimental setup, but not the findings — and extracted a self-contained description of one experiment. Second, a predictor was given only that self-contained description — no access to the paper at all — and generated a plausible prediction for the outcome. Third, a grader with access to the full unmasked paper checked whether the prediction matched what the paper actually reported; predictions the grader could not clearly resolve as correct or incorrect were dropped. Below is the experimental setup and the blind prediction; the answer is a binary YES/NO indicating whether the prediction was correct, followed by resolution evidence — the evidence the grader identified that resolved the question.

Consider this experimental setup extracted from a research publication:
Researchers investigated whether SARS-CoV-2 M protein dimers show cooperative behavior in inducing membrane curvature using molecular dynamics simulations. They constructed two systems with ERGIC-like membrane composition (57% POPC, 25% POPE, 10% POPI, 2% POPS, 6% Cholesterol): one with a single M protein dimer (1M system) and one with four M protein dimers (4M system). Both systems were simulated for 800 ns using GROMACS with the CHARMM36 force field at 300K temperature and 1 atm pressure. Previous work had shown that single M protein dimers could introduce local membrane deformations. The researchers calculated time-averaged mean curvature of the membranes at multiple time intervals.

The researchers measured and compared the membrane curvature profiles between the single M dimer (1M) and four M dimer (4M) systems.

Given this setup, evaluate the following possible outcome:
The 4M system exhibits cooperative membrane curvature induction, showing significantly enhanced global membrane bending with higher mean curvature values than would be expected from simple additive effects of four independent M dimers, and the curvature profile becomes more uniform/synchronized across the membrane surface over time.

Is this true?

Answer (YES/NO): YES